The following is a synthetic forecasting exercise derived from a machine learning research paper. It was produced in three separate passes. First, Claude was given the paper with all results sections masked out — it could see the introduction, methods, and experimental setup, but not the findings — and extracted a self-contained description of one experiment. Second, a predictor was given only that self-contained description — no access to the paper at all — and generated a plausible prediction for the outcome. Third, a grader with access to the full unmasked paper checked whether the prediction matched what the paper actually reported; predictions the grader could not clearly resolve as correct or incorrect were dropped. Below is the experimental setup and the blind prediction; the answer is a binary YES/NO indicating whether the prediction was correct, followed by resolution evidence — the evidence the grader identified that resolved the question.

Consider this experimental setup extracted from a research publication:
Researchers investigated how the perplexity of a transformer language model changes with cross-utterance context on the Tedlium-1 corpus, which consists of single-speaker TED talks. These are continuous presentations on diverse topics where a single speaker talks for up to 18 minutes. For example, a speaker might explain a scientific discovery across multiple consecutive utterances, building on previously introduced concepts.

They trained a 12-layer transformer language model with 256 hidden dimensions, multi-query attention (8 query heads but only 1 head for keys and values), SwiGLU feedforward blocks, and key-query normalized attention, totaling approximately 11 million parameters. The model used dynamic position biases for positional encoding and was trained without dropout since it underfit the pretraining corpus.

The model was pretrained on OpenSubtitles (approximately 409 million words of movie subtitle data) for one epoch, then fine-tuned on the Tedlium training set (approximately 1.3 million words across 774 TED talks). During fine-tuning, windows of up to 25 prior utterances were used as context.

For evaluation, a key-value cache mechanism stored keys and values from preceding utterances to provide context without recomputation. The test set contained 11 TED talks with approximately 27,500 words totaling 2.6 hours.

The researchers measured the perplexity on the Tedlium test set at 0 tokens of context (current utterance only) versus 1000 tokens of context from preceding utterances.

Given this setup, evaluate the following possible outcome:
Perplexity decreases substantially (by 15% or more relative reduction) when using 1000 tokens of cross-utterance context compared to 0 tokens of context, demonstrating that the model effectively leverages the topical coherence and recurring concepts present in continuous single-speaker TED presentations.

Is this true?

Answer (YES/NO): YES